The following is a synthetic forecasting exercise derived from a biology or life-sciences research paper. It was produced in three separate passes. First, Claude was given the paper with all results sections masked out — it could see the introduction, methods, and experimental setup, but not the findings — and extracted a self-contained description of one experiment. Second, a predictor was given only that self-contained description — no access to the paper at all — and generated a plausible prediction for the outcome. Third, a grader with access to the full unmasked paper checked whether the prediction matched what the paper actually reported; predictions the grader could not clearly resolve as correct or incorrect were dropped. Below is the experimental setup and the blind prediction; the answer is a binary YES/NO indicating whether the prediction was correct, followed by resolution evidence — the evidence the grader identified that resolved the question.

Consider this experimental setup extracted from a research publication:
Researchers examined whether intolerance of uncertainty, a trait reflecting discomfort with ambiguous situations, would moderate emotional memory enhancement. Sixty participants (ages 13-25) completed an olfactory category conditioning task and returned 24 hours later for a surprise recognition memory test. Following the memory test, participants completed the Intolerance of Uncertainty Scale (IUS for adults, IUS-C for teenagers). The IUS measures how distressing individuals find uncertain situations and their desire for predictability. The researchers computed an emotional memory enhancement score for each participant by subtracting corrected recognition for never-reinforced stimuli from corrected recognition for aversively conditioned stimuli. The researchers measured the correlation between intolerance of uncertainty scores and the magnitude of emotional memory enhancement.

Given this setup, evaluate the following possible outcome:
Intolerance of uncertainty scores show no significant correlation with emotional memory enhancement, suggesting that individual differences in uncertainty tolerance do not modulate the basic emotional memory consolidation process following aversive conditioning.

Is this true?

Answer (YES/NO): YES